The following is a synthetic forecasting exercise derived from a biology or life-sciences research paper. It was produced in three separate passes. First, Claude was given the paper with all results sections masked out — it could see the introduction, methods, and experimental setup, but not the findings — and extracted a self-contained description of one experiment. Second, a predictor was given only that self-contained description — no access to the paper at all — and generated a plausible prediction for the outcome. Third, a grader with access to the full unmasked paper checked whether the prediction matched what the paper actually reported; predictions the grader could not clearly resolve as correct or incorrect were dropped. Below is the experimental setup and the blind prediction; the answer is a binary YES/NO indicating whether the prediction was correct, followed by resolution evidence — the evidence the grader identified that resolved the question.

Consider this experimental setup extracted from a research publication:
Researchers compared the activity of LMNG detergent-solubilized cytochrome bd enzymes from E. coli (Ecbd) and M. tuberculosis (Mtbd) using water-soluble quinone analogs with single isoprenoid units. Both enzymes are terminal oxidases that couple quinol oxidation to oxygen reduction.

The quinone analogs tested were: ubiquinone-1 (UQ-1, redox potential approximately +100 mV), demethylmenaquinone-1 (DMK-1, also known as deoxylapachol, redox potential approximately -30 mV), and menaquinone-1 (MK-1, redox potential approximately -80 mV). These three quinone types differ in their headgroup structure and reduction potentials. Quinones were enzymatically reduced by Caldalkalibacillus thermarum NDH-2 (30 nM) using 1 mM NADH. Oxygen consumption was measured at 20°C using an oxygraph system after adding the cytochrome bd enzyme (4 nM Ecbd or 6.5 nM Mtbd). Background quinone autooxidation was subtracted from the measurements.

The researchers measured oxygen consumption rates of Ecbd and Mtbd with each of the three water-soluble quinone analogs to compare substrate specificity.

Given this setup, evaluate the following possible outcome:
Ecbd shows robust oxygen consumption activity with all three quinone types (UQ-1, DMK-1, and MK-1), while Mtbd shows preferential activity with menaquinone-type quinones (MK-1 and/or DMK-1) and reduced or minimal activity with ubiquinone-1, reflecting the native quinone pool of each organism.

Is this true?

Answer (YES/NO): NO